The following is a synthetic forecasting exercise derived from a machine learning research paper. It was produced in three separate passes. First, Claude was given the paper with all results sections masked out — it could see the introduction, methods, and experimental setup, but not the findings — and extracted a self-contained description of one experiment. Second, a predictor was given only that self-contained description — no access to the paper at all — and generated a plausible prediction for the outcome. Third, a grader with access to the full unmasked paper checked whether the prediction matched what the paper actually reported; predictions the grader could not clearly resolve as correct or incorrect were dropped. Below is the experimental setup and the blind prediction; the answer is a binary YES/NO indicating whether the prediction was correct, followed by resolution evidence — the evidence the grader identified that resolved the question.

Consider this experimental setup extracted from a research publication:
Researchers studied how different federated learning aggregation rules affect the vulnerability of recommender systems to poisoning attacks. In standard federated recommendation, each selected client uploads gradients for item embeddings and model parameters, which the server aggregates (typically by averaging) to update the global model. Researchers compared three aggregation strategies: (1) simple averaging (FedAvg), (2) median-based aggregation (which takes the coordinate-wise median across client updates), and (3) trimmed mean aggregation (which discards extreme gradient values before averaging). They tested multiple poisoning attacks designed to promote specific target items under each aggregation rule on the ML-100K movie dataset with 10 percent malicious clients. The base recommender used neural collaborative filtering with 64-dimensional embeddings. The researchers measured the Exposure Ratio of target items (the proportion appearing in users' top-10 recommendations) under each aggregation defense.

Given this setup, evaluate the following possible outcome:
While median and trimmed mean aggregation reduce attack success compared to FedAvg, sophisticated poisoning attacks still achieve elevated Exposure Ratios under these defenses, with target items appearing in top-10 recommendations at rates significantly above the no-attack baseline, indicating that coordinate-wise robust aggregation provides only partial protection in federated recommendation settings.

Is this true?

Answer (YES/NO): NO